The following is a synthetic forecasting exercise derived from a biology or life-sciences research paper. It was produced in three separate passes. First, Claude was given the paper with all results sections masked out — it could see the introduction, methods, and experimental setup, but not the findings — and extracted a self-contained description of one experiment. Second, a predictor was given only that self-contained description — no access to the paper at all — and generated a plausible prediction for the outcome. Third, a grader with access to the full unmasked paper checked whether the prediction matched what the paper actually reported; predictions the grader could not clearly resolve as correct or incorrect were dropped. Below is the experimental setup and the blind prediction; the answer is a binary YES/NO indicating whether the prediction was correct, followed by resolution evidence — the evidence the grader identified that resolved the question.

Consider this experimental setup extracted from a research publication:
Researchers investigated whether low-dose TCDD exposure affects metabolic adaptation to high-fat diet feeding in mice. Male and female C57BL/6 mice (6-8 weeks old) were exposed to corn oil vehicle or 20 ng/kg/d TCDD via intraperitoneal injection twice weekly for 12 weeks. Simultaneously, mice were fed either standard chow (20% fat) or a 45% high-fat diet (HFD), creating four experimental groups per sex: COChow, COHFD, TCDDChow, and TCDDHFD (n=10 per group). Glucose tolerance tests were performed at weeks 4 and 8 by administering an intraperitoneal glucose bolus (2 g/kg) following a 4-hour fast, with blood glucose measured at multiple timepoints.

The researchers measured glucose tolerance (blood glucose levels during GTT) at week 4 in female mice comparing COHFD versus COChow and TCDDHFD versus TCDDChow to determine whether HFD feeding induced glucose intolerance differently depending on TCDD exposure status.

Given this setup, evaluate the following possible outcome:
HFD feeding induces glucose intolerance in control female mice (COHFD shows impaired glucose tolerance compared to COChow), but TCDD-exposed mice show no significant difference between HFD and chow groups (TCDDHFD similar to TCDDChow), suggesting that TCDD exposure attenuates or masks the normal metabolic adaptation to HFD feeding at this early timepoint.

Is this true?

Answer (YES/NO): NO